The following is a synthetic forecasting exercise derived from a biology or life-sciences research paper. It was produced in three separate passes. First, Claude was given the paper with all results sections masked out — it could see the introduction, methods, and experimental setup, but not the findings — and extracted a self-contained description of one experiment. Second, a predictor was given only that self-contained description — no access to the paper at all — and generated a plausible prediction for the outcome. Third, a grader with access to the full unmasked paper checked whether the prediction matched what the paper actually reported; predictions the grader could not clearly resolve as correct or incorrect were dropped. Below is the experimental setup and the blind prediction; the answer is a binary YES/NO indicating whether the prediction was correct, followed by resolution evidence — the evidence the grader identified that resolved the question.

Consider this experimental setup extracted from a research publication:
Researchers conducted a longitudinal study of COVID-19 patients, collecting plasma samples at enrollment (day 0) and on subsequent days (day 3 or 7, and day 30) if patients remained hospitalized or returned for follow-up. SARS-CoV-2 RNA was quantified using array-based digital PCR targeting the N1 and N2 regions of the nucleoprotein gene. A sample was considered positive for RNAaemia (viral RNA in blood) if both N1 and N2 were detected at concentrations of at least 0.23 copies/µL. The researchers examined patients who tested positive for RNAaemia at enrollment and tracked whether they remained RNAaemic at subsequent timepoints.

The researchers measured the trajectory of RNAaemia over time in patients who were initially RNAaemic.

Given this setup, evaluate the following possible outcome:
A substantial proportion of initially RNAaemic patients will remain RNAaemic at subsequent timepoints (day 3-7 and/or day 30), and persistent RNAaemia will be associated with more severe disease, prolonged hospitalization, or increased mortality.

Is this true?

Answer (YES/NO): NO